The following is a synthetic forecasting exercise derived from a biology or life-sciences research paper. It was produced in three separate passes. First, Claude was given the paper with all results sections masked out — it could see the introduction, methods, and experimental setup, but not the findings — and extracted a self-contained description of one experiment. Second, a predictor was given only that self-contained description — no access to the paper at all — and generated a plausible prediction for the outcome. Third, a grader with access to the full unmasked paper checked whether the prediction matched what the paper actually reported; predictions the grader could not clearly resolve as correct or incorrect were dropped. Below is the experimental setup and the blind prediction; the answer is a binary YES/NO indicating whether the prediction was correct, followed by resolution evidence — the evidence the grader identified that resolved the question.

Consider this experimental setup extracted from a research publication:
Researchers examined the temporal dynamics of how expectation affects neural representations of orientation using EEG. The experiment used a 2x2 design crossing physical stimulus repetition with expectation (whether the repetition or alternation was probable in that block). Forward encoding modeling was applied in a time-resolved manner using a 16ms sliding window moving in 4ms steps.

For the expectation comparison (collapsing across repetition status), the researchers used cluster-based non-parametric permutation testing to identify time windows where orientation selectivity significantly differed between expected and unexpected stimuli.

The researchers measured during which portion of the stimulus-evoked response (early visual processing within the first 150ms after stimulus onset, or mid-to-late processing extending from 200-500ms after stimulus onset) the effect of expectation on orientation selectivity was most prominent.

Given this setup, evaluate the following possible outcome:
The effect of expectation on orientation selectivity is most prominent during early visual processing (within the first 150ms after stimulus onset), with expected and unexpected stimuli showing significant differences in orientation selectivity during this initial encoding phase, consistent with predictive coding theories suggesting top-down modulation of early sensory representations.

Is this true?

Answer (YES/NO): YES